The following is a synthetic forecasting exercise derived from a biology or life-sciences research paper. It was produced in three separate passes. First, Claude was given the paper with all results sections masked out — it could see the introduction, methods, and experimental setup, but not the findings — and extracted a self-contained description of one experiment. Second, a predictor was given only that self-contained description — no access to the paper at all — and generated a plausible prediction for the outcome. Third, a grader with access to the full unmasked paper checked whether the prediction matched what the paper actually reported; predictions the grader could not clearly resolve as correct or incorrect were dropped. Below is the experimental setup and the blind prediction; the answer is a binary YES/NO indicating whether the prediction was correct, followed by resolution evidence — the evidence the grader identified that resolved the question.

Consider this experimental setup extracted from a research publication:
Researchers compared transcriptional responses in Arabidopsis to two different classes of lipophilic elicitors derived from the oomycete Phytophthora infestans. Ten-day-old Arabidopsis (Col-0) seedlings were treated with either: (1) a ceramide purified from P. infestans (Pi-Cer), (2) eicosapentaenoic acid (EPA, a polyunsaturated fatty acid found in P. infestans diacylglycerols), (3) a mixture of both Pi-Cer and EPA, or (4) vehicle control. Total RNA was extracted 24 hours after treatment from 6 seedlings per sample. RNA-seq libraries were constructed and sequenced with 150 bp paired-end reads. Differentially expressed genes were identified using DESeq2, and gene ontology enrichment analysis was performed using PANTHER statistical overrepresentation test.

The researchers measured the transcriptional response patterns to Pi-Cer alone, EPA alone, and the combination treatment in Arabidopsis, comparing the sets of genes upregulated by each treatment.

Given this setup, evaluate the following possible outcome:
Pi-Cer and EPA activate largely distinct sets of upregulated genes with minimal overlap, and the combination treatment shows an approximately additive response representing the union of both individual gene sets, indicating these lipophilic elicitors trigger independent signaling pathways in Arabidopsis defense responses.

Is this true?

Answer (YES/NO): NO